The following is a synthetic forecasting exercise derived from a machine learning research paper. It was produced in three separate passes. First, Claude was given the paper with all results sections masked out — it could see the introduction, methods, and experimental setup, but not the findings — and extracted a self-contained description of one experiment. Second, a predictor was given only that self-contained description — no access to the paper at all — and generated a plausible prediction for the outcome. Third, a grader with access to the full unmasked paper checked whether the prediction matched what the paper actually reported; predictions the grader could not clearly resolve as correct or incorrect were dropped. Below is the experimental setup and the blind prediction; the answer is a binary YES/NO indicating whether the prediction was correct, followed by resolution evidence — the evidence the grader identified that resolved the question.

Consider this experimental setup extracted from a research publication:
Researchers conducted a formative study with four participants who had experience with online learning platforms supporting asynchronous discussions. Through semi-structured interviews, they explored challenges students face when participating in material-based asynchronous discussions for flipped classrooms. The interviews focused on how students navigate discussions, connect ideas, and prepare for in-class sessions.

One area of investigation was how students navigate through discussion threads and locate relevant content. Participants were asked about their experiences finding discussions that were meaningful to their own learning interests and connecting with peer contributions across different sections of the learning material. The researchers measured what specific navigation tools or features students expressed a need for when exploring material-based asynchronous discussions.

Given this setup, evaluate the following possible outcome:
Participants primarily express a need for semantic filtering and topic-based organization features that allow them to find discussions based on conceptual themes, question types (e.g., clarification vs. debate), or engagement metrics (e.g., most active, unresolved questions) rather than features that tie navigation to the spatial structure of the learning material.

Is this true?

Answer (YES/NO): NO